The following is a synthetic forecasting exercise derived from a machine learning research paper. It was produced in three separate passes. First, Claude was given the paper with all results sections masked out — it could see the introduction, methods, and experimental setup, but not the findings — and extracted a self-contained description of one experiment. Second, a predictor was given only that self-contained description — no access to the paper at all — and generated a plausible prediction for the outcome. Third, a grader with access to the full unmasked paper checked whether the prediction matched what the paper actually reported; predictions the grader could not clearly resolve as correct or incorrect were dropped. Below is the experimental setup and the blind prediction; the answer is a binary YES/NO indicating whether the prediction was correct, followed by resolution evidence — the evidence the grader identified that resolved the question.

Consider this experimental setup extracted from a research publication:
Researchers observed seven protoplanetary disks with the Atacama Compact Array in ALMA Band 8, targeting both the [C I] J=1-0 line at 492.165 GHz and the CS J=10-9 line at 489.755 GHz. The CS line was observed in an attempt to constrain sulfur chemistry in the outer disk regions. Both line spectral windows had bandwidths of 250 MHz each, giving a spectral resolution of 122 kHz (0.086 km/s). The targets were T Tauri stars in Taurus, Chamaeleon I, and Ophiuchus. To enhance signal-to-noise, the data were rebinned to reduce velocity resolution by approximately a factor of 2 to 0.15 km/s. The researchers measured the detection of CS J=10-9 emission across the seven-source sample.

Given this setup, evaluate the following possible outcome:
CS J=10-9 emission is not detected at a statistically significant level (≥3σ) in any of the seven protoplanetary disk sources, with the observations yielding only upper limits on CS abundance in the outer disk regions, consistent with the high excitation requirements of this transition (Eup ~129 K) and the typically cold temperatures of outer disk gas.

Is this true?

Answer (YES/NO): YES